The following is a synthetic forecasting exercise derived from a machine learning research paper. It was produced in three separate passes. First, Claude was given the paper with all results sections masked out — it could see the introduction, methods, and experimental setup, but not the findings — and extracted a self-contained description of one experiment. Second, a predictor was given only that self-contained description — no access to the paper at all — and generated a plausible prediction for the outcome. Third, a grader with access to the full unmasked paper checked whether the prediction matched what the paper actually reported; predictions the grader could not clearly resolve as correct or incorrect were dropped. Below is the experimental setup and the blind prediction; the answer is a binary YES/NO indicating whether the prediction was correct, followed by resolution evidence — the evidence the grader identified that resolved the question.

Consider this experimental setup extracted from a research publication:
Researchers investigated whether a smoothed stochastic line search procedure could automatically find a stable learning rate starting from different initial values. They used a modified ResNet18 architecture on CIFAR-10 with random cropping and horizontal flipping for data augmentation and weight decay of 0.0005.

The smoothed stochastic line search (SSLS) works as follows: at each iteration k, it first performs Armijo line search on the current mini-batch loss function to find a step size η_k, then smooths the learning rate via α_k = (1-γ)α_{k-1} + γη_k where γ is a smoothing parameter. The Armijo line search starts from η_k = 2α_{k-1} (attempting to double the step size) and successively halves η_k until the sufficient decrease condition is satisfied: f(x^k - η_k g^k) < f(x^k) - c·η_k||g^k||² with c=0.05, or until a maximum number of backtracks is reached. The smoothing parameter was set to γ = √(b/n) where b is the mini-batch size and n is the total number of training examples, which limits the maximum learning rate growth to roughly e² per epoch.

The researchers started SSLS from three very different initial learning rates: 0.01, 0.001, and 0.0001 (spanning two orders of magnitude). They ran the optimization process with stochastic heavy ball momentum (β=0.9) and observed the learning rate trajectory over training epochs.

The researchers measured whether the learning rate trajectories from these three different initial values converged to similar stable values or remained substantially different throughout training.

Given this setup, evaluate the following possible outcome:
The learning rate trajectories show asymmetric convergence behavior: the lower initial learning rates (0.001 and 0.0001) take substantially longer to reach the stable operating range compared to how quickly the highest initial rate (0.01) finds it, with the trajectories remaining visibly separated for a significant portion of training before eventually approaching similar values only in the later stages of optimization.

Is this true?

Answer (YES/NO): NO